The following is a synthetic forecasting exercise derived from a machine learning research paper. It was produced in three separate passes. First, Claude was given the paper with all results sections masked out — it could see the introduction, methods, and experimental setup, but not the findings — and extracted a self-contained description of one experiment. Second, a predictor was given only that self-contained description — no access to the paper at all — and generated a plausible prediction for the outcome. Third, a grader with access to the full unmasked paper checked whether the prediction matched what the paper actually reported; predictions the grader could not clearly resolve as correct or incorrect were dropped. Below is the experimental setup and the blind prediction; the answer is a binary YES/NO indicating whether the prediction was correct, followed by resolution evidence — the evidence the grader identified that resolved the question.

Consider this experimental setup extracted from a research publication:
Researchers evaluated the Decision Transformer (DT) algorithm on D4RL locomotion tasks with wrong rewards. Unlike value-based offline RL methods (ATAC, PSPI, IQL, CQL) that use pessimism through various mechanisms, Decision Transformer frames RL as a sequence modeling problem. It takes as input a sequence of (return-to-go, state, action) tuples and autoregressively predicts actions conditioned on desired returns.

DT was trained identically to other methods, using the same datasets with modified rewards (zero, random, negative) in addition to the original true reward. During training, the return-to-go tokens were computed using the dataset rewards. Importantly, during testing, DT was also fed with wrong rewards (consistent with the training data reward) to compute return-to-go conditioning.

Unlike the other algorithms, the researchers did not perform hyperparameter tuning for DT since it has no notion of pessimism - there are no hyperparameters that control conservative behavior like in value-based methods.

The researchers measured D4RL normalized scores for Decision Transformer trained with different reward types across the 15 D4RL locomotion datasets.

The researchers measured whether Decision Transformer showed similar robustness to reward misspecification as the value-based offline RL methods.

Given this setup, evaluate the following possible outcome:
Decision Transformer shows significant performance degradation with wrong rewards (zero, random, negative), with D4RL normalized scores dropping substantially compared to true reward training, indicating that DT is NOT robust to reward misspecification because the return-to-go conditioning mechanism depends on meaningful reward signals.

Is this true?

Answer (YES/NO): NO